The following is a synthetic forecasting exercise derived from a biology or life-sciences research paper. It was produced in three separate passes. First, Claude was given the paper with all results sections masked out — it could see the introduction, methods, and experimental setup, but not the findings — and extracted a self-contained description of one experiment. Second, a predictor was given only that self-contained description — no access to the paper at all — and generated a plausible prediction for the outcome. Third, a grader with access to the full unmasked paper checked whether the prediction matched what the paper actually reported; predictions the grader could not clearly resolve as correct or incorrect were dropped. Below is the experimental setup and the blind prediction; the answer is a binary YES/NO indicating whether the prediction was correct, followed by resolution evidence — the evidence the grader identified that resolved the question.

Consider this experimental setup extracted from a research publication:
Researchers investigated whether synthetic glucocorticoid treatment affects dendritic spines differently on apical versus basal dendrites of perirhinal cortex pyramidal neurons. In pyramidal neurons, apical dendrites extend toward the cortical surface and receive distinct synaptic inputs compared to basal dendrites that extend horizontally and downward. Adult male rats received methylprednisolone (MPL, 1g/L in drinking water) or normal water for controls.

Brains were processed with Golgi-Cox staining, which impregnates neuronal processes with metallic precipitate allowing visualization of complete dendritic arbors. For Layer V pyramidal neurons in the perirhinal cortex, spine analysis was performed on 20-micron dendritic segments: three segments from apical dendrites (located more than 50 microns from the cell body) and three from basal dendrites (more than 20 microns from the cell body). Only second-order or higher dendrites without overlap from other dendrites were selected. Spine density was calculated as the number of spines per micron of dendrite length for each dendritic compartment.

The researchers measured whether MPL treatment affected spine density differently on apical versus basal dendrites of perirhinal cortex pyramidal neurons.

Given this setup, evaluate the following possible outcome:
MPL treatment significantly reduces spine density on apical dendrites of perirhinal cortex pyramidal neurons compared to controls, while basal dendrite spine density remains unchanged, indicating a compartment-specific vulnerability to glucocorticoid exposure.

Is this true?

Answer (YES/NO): NO